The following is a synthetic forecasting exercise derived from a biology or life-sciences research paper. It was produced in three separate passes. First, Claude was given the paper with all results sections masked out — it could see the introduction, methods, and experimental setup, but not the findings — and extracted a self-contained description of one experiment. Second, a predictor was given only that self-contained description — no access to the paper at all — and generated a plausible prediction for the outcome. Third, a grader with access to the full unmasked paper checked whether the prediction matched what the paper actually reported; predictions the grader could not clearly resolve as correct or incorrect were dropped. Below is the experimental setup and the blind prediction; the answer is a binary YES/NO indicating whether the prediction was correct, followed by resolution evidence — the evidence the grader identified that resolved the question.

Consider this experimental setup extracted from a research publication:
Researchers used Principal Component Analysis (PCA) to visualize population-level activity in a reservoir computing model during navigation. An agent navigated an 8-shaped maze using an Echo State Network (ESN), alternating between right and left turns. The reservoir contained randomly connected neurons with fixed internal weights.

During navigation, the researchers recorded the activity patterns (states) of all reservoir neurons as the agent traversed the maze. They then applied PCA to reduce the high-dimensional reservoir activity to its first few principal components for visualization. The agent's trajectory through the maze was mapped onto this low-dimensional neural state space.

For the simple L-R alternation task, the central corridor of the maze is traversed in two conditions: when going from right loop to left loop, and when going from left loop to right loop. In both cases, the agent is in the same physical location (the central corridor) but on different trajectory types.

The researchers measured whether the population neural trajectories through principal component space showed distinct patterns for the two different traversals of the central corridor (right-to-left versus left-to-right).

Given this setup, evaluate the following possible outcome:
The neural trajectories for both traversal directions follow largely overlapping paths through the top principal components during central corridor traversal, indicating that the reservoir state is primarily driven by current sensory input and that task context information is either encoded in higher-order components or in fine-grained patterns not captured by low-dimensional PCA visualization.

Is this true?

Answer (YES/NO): NO